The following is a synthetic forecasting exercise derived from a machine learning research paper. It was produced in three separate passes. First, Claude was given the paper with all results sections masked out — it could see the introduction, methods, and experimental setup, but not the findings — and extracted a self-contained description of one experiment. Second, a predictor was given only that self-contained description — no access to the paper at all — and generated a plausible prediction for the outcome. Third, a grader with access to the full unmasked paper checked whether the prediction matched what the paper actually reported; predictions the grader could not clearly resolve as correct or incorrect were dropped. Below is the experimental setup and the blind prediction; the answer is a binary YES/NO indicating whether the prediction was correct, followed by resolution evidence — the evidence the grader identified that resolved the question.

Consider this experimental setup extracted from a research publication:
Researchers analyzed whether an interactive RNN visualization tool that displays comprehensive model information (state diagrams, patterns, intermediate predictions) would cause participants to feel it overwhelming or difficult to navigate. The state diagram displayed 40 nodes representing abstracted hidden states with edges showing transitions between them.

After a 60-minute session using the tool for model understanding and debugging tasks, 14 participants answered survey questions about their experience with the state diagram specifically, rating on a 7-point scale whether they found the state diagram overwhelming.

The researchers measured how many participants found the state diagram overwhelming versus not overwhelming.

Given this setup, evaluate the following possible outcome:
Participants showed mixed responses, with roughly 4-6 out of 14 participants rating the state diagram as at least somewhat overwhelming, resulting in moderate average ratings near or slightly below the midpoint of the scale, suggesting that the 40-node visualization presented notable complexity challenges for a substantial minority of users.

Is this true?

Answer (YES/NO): NO